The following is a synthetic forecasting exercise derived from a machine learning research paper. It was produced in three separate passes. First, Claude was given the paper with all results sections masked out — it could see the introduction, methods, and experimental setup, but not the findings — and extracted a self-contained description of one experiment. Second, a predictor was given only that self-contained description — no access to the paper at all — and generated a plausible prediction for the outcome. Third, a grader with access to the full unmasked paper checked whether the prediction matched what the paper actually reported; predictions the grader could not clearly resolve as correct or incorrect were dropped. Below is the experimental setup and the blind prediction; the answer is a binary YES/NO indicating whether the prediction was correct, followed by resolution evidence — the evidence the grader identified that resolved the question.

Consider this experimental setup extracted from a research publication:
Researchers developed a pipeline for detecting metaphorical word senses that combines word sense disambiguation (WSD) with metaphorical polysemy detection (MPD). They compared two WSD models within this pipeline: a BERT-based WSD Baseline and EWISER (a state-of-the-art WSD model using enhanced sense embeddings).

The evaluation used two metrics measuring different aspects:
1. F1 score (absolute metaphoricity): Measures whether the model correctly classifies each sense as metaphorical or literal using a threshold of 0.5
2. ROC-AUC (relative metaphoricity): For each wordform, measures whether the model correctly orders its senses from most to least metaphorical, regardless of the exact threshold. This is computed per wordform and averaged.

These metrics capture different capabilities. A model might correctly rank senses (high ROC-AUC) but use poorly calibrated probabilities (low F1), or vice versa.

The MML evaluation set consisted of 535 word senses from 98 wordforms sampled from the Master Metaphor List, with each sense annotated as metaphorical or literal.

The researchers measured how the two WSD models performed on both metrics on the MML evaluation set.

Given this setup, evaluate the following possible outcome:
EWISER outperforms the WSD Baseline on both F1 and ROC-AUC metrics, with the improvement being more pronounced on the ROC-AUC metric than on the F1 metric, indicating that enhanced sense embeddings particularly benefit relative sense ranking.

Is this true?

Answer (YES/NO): NO